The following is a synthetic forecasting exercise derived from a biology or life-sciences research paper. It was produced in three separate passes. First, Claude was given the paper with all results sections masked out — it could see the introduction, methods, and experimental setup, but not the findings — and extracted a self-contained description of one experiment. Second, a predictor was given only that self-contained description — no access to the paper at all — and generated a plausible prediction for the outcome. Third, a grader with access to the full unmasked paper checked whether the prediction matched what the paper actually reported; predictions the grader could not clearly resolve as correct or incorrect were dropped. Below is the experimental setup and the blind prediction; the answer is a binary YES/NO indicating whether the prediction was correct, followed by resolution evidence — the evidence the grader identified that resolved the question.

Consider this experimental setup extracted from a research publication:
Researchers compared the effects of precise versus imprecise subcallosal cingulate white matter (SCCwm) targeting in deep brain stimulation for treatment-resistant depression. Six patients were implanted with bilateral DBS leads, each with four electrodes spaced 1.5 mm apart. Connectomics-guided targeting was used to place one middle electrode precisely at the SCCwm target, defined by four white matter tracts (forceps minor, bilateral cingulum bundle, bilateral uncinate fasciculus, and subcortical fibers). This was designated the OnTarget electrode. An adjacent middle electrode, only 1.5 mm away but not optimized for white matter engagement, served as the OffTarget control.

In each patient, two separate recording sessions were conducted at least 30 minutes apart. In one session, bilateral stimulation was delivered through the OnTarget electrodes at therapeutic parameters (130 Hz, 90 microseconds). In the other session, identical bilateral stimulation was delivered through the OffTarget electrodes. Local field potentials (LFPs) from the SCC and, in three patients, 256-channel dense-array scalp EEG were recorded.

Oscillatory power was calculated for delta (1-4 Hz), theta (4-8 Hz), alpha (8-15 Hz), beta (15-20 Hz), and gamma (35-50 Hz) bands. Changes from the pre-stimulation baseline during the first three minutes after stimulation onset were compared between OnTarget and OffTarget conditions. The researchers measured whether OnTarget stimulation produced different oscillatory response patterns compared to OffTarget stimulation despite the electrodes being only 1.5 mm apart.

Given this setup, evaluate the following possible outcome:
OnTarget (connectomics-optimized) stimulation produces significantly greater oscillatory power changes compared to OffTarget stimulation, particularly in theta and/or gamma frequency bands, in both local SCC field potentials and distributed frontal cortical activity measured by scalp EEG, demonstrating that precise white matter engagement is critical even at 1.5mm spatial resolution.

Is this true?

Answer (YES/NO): NO